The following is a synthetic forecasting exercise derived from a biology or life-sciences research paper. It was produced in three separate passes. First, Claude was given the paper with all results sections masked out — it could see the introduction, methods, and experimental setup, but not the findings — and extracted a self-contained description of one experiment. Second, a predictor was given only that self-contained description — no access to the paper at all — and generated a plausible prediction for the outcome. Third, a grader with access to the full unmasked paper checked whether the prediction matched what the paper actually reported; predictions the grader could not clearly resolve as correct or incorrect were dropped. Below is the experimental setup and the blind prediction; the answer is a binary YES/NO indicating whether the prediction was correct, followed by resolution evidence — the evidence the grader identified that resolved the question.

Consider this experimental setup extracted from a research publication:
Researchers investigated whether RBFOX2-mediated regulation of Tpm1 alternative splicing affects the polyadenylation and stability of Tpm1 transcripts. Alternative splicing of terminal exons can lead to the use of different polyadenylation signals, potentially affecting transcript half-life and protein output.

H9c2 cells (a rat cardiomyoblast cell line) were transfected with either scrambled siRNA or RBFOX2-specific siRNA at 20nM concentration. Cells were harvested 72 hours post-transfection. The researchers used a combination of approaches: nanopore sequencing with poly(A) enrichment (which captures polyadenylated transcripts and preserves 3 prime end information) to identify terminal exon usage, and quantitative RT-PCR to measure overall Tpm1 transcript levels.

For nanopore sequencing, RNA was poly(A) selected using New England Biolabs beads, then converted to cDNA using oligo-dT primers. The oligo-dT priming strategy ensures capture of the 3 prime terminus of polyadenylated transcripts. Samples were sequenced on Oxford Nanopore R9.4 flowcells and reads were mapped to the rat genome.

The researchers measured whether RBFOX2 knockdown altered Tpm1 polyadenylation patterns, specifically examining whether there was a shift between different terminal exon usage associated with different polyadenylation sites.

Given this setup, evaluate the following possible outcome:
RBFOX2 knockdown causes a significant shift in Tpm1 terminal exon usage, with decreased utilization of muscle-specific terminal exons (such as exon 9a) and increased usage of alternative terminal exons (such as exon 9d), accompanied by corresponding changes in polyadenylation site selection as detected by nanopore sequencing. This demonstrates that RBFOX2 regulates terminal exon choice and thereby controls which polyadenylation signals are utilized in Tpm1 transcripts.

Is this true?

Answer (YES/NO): NO